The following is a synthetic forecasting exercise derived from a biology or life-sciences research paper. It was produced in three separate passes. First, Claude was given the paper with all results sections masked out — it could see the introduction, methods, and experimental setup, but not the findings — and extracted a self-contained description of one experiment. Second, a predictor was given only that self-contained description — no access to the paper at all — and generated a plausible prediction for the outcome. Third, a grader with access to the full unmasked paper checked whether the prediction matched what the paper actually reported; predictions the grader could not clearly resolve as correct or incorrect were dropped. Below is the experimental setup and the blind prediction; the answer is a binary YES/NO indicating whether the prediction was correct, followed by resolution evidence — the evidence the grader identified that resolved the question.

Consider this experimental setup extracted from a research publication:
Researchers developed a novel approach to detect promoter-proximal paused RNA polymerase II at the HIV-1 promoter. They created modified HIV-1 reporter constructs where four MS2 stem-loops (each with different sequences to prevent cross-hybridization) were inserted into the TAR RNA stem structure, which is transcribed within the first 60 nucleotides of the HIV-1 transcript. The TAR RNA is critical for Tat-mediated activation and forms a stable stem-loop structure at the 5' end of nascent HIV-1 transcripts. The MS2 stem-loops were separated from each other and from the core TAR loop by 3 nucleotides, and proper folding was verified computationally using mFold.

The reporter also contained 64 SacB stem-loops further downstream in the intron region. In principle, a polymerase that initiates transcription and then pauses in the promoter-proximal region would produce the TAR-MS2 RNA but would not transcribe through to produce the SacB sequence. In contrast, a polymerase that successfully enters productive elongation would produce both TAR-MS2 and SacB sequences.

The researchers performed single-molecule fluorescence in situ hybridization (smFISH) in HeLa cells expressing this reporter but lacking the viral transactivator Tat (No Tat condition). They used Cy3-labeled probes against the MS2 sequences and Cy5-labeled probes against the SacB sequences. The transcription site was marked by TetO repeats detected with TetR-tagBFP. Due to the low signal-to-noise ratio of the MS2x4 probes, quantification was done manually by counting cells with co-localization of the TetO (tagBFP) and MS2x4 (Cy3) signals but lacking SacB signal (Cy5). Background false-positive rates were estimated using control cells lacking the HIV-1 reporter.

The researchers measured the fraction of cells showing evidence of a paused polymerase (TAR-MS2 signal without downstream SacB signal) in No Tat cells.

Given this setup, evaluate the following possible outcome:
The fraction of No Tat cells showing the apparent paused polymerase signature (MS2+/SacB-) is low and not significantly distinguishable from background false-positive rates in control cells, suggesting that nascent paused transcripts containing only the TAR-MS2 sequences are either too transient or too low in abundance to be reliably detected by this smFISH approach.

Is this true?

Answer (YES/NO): NO